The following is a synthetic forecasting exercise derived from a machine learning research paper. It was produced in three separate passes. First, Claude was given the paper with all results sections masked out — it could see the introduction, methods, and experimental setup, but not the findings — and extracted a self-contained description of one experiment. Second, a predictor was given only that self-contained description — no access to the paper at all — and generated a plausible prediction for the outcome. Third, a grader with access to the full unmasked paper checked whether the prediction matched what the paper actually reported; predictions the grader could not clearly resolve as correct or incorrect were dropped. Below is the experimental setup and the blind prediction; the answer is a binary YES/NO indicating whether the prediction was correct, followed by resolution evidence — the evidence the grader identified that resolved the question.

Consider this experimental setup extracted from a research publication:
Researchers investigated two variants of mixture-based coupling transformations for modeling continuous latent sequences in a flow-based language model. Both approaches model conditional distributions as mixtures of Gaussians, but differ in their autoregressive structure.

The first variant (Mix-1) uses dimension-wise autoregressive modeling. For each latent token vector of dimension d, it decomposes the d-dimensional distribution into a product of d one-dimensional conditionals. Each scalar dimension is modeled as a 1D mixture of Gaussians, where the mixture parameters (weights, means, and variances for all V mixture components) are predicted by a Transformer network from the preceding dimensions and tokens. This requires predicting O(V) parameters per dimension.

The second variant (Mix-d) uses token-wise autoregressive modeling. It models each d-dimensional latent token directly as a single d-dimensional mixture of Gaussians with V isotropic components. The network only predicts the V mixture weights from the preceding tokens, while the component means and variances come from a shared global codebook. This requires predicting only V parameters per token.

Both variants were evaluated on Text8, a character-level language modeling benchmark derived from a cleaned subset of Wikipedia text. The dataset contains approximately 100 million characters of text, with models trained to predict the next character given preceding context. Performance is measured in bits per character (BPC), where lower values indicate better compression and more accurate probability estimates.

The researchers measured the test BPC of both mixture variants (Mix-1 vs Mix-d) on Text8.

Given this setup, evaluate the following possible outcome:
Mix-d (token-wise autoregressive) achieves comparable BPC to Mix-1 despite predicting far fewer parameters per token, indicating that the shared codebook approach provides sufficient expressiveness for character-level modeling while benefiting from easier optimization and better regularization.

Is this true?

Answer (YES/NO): NO